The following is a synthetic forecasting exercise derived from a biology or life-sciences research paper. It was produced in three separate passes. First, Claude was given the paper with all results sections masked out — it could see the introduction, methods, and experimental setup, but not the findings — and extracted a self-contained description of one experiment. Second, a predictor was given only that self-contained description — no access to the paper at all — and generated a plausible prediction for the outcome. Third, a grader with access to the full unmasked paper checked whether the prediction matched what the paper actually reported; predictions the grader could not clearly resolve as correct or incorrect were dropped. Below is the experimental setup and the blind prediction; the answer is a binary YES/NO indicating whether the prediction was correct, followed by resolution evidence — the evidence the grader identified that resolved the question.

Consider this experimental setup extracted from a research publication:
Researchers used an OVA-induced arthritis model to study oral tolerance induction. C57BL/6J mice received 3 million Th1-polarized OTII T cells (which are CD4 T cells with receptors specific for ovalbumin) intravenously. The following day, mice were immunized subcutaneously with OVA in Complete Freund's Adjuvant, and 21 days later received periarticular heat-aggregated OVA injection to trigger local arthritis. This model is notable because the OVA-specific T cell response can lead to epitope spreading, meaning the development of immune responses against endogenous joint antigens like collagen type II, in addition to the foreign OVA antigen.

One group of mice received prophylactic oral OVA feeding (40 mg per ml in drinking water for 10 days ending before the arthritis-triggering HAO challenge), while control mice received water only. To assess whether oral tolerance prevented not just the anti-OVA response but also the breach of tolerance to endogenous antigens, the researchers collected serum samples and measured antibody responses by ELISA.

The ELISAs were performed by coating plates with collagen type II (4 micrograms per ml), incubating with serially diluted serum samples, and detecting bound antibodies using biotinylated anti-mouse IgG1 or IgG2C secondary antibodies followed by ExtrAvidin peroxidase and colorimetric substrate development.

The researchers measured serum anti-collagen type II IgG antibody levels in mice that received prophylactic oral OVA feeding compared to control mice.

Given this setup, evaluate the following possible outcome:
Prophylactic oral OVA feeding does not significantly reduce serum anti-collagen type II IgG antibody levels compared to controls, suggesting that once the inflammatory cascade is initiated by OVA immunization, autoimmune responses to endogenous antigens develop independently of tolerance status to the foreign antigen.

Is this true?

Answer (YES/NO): NO